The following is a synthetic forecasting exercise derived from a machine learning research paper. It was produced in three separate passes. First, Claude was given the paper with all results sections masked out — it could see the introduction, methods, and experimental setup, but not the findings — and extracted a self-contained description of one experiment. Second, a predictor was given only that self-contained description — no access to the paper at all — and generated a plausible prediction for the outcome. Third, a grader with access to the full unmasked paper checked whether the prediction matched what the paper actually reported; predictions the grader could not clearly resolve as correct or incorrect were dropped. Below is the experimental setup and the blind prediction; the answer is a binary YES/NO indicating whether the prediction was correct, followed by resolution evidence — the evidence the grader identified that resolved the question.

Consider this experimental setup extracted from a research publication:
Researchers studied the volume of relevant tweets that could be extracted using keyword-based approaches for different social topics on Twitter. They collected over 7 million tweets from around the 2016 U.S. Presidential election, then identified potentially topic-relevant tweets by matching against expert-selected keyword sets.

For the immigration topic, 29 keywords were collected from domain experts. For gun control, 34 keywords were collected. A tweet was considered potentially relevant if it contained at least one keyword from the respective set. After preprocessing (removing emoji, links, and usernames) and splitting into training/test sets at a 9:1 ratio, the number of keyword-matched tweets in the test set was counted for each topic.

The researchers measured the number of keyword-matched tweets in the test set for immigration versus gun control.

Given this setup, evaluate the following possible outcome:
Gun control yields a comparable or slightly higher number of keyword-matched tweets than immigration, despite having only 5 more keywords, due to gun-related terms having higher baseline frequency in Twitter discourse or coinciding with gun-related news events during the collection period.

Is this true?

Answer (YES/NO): NO